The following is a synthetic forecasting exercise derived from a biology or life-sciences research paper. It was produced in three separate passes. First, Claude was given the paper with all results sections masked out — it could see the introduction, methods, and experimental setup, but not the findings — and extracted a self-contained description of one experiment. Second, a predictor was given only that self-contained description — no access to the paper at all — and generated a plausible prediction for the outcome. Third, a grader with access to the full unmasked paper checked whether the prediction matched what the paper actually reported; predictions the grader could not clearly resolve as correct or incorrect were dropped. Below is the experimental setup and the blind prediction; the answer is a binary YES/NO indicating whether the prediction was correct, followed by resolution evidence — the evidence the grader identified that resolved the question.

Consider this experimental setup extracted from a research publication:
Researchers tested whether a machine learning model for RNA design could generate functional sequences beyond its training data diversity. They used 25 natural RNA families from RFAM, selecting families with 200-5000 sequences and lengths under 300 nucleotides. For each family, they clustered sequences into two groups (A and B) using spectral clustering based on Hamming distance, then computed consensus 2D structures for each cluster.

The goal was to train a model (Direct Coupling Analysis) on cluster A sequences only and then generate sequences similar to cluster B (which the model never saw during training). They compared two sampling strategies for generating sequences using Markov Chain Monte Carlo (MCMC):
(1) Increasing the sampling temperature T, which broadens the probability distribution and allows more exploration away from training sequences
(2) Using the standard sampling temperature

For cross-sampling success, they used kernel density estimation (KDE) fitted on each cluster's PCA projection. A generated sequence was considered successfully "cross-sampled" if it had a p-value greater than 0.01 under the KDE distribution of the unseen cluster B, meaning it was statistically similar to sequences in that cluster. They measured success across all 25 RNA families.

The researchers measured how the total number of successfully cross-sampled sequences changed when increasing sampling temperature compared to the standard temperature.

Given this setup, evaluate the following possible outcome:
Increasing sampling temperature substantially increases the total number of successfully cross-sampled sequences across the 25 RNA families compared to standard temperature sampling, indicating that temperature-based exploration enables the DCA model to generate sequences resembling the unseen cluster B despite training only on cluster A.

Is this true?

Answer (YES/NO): NO